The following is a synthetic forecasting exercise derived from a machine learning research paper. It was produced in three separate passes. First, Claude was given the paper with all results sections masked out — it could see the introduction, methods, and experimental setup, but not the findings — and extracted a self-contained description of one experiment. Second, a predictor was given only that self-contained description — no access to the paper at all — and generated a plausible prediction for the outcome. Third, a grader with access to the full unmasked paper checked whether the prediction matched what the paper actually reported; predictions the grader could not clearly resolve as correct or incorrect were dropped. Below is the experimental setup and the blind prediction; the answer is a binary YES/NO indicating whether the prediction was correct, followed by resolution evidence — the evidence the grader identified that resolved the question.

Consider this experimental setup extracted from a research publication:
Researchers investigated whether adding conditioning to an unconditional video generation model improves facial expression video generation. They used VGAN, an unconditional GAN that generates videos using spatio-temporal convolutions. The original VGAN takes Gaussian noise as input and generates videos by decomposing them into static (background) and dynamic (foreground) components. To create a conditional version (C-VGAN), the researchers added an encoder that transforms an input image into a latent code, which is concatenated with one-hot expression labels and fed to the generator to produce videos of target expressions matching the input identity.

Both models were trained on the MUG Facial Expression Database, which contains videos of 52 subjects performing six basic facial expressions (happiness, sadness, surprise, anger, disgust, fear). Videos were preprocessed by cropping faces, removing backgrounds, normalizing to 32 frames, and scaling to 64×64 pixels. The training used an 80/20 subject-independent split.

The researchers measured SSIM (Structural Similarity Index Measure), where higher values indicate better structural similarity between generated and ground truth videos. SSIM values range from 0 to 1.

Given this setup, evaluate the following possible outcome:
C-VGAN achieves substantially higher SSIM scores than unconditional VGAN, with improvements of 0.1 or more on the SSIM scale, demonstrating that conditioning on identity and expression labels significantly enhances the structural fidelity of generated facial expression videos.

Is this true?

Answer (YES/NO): YES